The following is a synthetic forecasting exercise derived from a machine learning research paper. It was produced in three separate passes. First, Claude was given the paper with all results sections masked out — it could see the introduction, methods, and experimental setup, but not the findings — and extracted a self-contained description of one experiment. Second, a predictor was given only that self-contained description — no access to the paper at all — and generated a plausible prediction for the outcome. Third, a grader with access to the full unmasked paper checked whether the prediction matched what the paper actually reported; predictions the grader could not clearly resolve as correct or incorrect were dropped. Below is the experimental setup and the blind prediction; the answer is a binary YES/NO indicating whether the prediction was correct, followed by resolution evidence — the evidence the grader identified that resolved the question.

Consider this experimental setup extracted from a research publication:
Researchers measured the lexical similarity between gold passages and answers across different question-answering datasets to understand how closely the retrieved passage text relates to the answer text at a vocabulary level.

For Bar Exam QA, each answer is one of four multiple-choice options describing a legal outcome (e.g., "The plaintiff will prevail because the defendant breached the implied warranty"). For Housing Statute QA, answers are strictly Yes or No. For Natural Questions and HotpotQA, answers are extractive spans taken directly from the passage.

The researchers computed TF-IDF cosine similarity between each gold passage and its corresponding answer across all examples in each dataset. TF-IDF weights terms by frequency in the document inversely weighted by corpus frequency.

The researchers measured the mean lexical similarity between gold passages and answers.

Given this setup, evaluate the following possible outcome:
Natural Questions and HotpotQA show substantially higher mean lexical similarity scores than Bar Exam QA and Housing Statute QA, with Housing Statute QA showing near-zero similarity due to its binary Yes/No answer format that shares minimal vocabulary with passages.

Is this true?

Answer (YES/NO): YES